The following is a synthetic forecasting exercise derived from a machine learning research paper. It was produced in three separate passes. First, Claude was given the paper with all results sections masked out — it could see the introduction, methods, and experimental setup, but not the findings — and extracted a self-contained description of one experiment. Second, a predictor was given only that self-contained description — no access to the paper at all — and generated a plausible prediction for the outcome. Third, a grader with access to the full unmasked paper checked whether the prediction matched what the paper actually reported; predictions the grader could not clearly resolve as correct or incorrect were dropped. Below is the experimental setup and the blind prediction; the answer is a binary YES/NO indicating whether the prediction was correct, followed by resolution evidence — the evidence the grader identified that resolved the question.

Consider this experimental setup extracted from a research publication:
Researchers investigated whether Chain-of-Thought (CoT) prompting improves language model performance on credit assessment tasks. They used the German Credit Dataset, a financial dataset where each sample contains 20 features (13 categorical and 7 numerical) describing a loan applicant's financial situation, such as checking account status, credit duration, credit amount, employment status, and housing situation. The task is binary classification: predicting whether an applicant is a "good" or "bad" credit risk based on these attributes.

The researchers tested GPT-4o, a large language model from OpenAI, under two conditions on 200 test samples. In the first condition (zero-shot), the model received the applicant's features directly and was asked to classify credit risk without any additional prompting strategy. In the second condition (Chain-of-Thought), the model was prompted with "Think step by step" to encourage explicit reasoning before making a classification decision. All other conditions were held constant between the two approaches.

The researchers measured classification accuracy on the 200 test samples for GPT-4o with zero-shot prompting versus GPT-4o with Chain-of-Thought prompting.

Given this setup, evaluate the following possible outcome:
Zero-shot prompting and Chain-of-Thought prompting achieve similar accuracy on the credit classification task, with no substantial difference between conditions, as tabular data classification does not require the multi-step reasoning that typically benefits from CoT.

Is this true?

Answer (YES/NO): NO